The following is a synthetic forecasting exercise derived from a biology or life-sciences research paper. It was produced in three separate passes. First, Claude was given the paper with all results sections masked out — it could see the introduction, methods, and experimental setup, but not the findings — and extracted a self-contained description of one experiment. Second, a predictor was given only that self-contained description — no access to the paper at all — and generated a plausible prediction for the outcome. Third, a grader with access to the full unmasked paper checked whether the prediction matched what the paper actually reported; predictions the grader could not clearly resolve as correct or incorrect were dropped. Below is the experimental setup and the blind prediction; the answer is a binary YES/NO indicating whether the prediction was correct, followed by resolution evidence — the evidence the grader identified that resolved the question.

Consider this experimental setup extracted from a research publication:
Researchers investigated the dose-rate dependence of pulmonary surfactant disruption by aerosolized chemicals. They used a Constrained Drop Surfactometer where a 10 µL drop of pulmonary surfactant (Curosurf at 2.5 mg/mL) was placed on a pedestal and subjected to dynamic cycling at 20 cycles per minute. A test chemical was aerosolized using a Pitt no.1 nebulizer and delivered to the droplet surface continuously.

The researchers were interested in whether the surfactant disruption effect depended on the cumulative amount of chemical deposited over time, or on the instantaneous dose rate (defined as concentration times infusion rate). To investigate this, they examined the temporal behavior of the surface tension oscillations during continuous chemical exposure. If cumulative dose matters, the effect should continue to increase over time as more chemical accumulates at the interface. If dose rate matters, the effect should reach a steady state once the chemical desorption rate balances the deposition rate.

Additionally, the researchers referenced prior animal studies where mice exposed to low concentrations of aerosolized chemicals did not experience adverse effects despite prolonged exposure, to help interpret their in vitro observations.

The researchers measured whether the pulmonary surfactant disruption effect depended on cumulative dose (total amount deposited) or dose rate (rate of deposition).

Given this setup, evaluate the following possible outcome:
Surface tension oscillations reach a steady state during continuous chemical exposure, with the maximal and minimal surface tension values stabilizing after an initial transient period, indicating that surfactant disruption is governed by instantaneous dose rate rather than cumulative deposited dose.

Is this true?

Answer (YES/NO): YES